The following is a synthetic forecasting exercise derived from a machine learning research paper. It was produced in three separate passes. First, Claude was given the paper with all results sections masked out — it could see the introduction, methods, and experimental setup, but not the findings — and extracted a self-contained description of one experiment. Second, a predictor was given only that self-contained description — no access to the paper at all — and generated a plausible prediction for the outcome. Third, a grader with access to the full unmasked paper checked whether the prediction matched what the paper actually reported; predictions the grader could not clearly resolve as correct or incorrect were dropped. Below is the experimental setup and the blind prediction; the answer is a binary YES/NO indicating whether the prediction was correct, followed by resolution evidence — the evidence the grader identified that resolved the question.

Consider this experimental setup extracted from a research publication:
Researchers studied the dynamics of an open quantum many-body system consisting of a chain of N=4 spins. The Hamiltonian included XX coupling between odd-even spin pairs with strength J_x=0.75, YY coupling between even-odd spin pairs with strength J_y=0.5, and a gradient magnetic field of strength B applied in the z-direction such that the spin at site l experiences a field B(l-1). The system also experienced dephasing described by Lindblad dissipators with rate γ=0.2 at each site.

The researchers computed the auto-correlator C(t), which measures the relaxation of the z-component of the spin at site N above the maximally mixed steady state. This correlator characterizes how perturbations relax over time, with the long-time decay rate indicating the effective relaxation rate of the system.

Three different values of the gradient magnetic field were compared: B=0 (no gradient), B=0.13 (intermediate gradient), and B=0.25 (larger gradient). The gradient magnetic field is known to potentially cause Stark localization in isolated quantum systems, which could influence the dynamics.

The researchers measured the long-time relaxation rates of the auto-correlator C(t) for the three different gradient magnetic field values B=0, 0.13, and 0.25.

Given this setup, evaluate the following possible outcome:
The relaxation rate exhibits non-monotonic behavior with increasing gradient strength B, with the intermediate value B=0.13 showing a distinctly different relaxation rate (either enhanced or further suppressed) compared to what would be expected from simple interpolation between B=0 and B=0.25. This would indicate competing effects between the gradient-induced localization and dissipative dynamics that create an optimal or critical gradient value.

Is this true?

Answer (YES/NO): YES